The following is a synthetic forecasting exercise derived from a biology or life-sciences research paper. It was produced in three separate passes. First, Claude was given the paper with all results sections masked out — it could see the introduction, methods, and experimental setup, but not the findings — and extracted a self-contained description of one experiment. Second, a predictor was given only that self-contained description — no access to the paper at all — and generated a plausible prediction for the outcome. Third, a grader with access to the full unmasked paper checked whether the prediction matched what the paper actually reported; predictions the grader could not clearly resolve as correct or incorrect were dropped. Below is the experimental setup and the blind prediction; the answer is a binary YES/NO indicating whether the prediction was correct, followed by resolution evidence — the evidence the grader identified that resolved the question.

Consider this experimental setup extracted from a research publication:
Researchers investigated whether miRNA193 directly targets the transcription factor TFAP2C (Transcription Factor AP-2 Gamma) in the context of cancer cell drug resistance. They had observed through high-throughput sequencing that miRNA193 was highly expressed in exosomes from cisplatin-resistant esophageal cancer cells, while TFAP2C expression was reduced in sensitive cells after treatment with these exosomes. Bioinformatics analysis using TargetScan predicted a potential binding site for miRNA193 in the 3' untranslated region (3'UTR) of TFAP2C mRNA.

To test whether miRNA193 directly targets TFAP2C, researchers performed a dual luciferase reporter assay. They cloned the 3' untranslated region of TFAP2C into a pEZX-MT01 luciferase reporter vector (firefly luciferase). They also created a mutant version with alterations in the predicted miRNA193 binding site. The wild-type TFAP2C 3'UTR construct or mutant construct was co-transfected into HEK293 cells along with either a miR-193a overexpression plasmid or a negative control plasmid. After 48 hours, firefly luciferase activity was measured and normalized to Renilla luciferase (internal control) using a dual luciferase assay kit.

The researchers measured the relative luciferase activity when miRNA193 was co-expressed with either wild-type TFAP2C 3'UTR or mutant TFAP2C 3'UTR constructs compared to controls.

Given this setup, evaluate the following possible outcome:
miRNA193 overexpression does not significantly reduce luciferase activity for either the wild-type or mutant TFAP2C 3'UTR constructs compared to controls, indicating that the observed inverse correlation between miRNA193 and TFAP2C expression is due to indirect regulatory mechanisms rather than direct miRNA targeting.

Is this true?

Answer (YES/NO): NO